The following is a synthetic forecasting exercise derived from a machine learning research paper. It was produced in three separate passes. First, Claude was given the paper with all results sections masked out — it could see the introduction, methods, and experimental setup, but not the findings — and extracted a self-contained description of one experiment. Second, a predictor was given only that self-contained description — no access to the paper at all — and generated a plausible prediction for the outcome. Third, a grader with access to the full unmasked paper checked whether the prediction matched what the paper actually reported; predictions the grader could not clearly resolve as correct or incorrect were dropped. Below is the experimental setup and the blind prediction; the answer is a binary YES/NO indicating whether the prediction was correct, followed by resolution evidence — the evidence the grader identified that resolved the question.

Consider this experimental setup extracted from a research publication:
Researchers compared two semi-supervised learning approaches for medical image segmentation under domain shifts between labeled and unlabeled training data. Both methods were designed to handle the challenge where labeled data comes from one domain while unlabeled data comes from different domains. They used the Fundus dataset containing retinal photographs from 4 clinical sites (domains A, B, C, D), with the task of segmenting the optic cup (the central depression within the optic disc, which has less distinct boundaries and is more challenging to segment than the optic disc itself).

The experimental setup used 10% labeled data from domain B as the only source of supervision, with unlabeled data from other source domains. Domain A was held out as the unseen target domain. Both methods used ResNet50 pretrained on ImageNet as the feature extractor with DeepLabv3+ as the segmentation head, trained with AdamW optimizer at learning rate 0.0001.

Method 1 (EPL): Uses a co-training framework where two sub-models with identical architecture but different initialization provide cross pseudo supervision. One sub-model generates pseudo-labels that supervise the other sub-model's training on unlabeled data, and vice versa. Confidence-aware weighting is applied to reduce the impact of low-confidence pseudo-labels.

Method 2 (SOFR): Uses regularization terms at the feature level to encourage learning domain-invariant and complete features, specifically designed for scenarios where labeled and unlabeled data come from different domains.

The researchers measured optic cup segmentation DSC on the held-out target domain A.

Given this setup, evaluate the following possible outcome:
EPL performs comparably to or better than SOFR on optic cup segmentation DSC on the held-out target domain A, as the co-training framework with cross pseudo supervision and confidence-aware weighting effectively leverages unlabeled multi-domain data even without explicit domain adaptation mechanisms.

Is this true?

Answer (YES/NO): YES